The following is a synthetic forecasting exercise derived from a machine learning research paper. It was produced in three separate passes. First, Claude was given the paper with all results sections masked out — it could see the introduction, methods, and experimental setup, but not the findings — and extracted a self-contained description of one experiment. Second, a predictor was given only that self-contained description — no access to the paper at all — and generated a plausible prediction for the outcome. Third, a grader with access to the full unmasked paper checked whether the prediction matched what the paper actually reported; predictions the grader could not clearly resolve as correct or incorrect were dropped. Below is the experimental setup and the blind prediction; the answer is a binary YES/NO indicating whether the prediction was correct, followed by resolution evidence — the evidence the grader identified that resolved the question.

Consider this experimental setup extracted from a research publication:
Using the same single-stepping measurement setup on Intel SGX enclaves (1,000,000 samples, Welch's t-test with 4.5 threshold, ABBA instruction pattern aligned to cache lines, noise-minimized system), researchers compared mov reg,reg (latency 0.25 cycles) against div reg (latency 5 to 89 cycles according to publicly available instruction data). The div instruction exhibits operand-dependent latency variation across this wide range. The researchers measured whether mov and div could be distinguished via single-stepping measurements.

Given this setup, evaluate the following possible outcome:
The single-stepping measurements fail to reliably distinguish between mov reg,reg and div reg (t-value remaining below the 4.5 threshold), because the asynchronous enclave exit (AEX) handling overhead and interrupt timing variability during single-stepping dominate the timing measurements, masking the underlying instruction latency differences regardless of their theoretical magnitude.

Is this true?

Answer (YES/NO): NO